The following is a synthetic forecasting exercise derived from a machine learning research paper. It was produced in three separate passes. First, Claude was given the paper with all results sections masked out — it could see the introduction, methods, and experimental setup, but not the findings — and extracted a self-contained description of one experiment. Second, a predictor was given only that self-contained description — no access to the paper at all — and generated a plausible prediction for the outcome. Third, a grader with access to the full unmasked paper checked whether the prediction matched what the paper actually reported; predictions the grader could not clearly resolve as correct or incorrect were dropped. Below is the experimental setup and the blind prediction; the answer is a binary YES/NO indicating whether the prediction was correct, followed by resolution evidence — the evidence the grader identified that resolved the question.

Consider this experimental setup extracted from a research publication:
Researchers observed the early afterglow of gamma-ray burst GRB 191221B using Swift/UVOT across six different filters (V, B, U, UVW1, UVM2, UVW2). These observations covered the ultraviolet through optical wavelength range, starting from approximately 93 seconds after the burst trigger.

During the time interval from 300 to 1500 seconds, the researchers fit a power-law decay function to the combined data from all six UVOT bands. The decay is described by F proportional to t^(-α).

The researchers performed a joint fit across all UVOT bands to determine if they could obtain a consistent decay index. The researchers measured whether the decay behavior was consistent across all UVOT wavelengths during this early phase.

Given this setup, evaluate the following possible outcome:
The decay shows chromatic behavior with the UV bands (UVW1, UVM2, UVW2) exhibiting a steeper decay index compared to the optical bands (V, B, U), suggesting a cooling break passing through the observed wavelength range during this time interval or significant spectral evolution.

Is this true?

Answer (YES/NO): NO